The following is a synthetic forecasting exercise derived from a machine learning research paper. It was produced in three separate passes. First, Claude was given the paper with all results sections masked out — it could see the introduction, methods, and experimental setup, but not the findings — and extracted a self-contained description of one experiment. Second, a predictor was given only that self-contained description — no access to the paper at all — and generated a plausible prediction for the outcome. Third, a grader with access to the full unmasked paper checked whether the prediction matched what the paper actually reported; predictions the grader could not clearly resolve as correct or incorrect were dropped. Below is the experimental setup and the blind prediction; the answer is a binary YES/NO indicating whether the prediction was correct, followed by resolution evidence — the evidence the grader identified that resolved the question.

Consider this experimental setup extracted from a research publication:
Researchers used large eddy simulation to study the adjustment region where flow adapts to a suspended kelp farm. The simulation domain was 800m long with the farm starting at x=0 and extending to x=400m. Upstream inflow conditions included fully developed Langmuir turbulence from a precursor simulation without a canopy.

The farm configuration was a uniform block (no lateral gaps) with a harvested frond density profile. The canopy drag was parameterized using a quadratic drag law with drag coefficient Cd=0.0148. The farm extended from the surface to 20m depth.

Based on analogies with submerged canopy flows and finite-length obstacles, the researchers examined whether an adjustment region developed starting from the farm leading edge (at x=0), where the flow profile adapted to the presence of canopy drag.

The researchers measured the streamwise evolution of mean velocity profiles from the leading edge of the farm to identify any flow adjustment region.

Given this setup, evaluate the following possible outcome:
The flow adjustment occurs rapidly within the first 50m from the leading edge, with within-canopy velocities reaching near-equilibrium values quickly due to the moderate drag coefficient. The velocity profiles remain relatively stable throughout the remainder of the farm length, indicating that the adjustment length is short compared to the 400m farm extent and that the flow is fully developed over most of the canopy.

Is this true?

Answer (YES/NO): NO